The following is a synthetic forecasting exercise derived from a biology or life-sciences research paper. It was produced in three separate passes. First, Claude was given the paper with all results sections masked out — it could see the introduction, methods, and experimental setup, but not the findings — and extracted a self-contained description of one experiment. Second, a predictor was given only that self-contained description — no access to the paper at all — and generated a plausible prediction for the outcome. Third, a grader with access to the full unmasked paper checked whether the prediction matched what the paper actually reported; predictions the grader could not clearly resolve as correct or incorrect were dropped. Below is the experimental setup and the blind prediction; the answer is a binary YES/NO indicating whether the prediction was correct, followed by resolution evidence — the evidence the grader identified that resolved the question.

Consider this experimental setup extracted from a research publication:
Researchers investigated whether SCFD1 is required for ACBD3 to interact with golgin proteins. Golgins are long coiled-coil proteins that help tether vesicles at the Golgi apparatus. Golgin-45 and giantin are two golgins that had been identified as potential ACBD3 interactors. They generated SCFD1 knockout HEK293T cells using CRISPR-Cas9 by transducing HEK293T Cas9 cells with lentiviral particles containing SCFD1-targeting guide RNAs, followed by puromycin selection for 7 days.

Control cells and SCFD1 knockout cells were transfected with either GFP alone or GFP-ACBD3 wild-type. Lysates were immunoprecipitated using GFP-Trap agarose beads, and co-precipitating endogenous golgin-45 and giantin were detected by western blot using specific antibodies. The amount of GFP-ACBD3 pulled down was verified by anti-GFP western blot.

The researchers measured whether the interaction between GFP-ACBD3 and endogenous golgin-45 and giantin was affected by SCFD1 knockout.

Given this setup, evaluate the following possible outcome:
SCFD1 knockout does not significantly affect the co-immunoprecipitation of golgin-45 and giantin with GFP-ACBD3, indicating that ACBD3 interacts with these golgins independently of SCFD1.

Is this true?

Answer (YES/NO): NO